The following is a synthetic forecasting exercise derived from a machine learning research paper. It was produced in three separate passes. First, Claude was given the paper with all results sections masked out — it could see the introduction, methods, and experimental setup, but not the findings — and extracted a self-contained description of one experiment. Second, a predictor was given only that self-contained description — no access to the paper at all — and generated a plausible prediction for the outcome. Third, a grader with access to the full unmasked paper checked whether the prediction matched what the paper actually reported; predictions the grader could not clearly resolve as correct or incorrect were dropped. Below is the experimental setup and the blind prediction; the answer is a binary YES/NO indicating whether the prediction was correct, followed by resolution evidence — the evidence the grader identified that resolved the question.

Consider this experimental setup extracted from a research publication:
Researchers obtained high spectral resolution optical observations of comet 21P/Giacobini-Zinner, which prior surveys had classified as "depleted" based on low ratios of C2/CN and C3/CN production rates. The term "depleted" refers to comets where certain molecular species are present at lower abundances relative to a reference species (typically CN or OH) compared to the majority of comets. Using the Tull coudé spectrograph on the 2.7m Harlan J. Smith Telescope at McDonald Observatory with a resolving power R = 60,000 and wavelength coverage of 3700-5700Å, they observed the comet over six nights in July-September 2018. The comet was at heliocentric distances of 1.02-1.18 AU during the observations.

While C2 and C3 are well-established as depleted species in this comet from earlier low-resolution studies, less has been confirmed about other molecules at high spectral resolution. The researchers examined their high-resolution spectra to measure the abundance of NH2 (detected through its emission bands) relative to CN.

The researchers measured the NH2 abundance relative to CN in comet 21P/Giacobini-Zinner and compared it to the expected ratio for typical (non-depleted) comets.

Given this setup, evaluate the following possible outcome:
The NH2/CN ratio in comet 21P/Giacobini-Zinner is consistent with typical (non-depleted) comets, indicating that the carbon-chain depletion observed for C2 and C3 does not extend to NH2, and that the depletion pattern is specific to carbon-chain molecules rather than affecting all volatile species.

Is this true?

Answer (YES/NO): NO